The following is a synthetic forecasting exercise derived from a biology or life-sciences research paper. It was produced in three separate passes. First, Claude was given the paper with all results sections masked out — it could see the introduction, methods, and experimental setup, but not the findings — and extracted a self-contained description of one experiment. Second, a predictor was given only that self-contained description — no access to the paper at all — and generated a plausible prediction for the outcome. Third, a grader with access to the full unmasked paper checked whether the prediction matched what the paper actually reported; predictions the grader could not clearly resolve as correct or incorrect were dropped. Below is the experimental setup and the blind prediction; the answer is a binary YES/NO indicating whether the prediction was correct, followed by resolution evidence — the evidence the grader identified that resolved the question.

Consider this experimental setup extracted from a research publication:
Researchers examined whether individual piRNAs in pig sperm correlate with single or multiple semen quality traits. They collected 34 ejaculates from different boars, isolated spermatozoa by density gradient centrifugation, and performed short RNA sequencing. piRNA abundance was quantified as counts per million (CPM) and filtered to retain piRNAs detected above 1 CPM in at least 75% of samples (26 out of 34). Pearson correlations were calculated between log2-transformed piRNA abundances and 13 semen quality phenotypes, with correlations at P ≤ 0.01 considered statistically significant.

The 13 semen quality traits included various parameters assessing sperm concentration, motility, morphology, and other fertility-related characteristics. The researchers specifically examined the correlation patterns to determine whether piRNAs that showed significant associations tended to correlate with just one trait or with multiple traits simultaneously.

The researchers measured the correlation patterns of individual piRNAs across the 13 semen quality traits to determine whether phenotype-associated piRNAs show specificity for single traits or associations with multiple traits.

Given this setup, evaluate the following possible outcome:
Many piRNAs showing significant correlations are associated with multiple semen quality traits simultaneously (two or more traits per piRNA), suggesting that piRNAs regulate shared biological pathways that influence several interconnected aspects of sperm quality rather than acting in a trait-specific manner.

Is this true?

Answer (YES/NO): NO